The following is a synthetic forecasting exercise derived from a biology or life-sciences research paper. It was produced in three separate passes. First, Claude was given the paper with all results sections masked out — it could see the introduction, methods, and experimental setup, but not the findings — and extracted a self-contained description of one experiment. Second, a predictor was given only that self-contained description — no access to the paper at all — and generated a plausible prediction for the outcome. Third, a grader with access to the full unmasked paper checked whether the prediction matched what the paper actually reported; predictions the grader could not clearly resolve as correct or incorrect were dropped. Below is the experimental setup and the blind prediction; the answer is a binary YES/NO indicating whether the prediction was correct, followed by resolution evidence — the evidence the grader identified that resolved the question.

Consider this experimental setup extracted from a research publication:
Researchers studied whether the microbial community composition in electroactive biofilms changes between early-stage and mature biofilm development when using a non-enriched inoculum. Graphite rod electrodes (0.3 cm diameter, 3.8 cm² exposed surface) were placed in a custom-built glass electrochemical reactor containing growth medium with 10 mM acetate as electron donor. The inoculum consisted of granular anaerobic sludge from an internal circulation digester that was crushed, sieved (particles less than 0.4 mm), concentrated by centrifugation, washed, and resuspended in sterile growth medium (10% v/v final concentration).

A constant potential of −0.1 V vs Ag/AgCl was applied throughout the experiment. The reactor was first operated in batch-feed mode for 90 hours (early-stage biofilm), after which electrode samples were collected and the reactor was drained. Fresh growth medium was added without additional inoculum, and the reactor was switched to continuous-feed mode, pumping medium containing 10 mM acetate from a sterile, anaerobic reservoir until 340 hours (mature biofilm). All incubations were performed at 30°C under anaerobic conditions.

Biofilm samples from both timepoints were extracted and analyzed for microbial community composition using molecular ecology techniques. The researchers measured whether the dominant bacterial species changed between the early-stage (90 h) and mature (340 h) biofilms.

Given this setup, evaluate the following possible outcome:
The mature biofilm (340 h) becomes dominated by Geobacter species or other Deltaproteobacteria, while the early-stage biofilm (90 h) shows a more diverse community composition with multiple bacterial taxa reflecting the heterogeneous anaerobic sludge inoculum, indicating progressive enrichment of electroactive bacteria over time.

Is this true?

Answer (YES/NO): NO